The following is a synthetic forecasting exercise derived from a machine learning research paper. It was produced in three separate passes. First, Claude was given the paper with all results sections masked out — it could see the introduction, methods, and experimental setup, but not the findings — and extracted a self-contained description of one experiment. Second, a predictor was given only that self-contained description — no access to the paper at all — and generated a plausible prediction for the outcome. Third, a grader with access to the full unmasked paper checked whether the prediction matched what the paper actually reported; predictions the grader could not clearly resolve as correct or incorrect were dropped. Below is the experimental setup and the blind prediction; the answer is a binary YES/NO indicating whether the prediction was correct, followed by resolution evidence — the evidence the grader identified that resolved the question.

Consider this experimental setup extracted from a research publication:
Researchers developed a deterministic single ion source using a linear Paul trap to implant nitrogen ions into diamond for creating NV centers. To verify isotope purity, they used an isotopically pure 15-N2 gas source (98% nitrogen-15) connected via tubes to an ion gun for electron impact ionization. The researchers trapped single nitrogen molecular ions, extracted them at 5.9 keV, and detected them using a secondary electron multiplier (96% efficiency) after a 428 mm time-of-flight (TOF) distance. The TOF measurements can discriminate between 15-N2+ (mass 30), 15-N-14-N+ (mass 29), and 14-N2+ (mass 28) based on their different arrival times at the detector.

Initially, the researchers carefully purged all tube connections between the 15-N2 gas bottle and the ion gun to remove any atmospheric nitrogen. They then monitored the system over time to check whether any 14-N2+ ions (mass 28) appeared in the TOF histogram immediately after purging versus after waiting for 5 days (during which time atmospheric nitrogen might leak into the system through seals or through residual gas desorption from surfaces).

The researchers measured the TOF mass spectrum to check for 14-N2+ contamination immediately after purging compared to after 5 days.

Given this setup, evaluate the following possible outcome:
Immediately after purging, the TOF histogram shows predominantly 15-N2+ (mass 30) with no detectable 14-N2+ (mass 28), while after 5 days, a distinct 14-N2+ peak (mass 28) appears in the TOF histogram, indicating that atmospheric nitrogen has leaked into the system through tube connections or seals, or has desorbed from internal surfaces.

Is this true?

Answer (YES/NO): YES